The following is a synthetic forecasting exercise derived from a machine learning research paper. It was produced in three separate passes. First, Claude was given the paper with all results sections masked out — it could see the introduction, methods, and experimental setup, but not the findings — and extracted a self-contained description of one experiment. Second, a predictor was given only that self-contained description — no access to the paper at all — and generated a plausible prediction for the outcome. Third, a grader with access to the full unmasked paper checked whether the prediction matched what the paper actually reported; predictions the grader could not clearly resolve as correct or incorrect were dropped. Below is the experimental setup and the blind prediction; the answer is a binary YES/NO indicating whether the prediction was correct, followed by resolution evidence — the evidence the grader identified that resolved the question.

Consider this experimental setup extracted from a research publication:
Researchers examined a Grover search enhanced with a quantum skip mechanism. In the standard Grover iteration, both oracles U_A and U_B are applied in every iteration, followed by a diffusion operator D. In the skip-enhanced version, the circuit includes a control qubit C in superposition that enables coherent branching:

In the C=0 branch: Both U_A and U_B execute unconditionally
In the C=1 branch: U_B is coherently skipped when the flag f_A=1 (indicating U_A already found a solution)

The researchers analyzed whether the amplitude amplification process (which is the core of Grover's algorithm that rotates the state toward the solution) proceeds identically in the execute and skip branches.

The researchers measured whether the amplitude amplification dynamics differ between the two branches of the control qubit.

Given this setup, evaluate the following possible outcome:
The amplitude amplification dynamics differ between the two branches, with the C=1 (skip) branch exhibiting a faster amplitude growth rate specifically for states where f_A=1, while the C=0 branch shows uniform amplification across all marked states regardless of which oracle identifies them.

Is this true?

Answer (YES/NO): NO